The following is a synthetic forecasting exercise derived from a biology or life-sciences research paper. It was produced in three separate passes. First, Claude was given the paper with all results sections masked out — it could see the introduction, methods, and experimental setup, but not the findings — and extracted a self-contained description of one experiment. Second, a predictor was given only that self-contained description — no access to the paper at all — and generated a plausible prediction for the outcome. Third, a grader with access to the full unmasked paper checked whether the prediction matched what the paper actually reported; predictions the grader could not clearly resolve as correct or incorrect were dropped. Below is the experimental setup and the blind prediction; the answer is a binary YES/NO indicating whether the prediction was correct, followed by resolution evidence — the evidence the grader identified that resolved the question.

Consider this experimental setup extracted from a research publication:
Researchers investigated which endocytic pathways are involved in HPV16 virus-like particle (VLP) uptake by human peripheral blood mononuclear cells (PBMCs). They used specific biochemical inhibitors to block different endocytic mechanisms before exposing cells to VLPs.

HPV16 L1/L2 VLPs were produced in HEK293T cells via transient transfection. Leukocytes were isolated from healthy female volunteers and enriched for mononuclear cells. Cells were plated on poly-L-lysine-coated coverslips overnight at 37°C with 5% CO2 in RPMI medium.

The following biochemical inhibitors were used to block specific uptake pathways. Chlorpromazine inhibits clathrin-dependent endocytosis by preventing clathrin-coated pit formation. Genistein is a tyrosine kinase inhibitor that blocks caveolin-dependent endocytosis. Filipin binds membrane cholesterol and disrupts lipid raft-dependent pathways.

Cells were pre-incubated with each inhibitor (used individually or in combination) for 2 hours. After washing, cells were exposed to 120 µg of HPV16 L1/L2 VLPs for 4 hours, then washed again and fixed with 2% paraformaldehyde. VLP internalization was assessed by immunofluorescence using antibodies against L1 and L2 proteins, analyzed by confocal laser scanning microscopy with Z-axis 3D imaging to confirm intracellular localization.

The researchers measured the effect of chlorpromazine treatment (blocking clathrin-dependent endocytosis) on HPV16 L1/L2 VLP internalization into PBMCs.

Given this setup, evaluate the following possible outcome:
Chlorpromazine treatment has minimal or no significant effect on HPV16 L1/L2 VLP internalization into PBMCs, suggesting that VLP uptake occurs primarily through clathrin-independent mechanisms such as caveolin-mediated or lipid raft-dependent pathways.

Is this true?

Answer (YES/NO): NO